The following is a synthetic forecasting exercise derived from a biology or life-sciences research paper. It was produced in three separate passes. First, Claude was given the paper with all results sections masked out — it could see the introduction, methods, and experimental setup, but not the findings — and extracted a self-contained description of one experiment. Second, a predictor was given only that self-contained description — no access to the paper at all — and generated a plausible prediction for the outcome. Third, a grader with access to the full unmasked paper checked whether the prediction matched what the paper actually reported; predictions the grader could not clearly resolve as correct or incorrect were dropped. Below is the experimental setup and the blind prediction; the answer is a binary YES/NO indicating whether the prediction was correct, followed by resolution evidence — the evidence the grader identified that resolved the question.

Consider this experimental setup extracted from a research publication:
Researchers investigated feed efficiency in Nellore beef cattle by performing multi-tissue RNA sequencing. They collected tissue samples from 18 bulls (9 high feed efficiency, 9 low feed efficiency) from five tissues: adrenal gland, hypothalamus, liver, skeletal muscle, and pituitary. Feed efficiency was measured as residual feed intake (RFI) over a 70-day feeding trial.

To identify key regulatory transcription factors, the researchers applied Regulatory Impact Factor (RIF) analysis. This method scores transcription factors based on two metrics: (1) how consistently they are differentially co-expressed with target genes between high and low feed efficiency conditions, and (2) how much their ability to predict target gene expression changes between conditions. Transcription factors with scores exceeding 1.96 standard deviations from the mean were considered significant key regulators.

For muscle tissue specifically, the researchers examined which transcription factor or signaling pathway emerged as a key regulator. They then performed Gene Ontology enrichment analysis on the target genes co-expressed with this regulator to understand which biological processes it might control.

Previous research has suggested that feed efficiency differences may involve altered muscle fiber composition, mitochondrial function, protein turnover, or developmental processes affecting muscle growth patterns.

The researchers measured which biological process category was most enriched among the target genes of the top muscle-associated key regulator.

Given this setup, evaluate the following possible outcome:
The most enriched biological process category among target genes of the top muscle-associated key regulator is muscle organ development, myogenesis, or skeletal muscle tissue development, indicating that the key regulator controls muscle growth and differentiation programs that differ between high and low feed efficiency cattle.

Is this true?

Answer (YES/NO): YES